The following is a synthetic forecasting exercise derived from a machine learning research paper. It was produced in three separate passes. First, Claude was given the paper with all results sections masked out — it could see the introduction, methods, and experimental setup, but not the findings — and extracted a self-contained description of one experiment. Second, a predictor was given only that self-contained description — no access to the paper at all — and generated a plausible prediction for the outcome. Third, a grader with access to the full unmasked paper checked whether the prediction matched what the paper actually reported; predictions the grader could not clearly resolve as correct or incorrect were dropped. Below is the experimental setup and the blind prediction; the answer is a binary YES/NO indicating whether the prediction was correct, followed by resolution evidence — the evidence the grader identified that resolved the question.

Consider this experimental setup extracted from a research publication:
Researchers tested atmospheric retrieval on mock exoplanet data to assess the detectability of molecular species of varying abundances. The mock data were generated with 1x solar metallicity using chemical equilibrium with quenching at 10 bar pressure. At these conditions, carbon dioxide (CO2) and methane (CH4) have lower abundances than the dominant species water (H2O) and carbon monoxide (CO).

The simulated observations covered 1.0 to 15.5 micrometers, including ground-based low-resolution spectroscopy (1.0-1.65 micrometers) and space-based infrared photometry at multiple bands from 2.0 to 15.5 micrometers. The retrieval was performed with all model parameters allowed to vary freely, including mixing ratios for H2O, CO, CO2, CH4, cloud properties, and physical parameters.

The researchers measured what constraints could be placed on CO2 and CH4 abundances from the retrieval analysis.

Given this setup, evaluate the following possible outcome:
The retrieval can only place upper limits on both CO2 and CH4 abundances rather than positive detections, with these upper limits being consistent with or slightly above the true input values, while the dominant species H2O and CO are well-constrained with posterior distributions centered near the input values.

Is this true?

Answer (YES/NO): YES